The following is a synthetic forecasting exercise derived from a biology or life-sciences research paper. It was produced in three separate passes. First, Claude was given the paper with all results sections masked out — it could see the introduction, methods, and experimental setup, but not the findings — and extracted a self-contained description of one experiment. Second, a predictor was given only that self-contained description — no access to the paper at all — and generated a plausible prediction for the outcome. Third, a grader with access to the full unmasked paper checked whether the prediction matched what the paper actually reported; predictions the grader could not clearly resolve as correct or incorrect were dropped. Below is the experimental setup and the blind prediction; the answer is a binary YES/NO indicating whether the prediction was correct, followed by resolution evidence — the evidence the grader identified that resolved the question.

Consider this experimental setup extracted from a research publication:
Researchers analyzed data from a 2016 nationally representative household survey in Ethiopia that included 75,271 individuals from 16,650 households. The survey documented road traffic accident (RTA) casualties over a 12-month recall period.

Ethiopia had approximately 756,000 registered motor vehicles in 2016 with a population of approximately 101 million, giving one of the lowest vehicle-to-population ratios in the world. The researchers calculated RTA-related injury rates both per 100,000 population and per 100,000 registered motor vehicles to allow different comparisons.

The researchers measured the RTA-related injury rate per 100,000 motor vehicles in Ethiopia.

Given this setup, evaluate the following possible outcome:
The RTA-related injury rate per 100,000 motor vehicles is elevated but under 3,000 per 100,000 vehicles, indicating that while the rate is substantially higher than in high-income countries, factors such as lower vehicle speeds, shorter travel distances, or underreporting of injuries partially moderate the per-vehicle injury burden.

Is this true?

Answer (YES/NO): NO